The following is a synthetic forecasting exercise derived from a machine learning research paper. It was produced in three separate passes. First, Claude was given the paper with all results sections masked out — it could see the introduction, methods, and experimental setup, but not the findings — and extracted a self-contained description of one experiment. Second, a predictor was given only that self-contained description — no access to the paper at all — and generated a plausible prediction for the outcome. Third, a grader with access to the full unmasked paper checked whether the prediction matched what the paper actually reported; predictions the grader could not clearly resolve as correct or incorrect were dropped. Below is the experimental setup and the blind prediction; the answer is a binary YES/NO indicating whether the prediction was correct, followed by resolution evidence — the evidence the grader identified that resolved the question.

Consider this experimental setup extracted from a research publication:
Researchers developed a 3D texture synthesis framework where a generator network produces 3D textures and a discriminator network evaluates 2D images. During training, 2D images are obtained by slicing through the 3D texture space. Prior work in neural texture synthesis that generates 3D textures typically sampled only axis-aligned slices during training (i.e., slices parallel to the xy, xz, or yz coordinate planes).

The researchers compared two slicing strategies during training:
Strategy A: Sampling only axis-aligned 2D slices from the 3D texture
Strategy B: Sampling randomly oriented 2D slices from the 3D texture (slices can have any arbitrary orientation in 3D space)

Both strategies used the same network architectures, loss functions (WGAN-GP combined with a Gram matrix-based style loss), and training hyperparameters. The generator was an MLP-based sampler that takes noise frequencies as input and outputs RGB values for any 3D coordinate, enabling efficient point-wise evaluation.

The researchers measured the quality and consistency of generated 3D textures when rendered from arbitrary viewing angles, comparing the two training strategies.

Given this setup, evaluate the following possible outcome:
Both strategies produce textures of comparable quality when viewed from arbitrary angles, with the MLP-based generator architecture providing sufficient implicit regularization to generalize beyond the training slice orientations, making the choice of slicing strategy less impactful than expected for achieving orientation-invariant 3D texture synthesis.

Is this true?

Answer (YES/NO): NO